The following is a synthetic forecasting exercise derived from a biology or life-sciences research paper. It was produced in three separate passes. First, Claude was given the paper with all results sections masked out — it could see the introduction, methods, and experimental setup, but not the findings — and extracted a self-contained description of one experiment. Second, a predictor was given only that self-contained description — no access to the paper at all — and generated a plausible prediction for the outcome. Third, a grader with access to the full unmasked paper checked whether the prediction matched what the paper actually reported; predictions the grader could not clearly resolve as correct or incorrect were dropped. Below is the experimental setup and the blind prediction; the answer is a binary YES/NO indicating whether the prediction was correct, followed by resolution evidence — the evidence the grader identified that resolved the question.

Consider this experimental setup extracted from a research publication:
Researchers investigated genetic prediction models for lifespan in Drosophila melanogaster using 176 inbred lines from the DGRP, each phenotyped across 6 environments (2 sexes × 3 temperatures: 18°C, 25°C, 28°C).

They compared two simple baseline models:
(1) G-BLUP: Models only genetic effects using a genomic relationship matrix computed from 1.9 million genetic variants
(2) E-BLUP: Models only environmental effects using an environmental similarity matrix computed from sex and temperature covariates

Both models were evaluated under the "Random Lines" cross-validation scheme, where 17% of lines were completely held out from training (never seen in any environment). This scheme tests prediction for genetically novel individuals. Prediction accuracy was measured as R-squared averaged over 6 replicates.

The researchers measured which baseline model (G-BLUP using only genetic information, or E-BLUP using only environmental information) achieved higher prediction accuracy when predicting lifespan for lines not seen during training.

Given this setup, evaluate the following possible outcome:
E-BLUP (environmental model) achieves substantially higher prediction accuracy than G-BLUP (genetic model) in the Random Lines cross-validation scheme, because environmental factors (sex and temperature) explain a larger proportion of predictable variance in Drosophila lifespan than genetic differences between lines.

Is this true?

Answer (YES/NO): YES